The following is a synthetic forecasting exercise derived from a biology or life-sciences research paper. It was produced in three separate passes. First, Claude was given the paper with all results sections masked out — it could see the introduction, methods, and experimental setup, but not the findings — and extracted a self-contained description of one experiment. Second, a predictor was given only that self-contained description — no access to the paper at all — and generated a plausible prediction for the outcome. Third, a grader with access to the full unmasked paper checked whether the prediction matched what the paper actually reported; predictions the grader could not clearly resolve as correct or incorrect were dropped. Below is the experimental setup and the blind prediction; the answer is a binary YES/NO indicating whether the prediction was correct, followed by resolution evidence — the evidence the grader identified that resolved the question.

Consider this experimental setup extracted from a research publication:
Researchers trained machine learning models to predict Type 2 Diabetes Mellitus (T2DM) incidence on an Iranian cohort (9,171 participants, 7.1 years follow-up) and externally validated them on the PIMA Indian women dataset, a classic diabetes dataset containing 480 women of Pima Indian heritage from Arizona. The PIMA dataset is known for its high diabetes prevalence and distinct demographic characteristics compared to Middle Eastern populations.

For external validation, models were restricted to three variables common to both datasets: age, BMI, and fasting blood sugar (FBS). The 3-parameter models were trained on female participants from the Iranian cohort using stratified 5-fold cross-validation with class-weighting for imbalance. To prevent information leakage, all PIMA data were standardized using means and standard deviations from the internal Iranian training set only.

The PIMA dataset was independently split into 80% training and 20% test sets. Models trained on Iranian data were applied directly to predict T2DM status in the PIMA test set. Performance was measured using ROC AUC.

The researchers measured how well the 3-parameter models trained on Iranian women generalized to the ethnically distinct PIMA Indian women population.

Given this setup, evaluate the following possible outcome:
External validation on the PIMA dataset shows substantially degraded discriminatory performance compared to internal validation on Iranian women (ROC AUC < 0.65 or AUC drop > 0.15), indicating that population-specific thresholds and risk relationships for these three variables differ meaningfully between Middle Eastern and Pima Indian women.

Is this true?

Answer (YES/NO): NO